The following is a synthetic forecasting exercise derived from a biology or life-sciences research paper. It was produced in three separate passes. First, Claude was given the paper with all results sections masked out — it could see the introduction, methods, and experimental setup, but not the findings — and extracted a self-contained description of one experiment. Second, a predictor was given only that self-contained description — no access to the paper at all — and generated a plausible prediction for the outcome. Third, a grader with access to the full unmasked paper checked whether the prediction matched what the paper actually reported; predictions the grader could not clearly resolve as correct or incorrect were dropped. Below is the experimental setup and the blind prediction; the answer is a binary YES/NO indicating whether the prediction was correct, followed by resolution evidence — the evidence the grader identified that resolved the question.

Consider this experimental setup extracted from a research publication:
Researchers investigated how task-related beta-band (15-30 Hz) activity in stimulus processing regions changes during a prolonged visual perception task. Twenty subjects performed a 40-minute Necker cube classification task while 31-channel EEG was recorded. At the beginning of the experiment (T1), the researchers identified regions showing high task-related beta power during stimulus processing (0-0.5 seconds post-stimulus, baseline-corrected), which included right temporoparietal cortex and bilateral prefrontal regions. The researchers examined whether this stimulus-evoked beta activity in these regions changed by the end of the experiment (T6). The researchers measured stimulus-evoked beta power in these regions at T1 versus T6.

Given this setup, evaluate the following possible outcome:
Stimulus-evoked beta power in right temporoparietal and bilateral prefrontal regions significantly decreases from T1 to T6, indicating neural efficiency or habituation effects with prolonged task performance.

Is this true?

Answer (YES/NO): YES